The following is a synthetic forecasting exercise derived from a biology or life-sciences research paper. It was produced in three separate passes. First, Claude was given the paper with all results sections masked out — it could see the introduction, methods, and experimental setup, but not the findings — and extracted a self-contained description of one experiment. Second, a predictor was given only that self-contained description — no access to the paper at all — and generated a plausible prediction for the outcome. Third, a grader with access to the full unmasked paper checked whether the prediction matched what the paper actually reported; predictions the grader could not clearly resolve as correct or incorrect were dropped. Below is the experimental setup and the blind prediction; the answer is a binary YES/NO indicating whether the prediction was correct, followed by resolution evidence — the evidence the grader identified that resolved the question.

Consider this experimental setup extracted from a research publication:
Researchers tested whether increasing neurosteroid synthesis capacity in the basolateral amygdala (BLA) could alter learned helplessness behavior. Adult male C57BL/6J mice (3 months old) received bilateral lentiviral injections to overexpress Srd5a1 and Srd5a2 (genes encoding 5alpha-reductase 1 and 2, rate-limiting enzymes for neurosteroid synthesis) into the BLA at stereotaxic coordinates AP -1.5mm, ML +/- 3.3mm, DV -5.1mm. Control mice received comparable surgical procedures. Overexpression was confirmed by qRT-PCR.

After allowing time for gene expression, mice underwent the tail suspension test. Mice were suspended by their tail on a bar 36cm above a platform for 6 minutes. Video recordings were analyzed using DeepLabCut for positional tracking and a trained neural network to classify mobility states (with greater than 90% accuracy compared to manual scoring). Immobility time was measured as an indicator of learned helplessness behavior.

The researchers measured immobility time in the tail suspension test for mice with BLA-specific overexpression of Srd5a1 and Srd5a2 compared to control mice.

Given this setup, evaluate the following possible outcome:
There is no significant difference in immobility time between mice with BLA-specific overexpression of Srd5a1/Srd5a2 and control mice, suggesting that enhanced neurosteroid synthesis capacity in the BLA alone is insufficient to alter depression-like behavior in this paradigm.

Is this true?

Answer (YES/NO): NO